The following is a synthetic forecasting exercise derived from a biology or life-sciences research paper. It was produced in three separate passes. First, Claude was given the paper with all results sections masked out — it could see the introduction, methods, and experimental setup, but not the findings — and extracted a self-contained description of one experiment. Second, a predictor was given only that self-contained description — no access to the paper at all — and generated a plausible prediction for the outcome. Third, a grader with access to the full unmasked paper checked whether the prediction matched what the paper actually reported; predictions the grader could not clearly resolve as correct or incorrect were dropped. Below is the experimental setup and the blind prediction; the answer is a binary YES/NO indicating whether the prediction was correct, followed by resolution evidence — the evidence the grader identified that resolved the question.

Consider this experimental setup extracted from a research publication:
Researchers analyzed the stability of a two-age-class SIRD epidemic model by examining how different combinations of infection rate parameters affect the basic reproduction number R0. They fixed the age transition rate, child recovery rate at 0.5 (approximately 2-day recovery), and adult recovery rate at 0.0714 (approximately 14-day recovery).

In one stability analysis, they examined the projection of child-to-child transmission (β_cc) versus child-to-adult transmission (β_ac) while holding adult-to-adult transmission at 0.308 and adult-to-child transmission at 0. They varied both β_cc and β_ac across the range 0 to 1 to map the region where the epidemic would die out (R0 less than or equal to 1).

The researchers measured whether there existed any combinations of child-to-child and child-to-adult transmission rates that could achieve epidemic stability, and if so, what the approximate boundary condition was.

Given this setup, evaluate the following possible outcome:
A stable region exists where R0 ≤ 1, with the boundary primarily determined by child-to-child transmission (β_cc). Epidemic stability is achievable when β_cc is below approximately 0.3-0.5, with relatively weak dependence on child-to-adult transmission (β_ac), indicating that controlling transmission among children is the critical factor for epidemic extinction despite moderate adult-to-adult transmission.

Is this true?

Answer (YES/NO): YES